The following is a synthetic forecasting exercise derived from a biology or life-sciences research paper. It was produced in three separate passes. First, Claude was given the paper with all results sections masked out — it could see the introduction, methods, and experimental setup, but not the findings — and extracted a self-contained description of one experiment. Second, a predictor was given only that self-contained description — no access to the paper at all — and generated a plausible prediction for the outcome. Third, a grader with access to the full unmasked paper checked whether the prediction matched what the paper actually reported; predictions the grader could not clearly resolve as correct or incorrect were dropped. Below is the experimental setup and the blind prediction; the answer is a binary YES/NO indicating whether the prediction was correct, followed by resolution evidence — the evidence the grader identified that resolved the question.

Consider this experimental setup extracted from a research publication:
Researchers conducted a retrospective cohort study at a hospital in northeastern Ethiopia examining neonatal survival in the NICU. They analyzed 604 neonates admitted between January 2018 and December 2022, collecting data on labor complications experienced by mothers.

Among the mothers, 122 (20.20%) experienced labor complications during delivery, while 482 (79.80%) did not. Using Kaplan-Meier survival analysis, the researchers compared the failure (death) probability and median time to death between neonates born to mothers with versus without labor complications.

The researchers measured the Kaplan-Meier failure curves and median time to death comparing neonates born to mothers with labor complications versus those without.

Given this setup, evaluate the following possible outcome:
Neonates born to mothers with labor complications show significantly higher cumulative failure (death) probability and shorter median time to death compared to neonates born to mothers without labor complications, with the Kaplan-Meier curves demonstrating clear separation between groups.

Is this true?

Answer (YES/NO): YES